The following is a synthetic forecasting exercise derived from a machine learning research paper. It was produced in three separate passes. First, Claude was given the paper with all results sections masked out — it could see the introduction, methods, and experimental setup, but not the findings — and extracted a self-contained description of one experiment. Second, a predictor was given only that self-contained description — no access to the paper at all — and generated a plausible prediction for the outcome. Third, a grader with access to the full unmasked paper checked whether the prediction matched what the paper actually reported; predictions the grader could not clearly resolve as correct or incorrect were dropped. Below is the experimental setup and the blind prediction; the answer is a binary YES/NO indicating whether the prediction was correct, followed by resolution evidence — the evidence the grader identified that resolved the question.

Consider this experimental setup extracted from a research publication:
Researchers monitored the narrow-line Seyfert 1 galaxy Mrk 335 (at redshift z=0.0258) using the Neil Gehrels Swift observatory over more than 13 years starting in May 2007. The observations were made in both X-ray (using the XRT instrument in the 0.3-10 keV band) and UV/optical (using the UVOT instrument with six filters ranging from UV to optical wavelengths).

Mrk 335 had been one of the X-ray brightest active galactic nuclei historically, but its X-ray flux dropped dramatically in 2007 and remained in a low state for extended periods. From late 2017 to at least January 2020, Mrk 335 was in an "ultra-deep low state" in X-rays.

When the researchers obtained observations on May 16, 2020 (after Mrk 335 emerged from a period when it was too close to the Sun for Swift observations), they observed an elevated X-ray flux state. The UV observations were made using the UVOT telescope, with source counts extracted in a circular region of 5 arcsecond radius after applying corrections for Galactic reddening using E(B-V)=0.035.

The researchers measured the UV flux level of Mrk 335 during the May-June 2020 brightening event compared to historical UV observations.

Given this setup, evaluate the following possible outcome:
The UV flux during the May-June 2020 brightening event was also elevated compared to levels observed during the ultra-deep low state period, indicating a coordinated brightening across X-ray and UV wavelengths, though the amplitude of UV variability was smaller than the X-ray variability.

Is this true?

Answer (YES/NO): NO